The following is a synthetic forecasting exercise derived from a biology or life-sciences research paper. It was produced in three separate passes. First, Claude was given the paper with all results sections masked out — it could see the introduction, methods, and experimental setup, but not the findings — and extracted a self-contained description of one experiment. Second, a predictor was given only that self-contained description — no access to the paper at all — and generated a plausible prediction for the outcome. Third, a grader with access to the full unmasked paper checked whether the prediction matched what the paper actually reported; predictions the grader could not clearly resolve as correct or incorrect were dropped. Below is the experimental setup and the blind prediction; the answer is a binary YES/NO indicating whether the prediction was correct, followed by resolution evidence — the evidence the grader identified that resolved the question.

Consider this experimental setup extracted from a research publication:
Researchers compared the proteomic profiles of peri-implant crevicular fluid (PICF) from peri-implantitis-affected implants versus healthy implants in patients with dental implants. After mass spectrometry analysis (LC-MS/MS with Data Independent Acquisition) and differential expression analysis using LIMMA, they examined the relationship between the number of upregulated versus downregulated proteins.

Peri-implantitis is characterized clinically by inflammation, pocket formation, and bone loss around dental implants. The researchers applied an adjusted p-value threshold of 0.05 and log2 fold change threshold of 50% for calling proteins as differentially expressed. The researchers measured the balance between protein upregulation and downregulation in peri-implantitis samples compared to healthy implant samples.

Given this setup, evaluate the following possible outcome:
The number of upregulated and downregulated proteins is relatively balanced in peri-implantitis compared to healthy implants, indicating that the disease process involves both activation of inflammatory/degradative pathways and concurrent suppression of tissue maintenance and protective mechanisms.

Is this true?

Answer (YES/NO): NO